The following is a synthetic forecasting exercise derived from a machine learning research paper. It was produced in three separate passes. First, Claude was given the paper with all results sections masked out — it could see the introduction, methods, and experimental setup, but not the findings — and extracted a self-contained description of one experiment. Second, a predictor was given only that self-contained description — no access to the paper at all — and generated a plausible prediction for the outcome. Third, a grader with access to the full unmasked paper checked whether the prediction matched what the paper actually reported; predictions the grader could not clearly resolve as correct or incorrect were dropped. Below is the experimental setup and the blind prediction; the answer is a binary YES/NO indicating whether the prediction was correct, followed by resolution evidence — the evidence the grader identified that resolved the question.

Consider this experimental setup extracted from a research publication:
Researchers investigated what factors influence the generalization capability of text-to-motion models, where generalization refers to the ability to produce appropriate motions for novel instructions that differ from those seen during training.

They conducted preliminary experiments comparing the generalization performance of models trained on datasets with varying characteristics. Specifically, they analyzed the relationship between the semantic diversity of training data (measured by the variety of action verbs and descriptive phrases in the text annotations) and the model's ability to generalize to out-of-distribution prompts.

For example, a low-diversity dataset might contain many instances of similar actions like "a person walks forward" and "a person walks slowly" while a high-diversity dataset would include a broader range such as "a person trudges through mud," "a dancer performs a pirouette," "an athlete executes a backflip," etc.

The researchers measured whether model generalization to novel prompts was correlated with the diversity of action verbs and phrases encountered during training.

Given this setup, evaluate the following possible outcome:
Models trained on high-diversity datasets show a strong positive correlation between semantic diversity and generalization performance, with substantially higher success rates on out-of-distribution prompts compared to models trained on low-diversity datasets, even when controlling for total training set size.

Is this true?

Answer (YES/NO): YES